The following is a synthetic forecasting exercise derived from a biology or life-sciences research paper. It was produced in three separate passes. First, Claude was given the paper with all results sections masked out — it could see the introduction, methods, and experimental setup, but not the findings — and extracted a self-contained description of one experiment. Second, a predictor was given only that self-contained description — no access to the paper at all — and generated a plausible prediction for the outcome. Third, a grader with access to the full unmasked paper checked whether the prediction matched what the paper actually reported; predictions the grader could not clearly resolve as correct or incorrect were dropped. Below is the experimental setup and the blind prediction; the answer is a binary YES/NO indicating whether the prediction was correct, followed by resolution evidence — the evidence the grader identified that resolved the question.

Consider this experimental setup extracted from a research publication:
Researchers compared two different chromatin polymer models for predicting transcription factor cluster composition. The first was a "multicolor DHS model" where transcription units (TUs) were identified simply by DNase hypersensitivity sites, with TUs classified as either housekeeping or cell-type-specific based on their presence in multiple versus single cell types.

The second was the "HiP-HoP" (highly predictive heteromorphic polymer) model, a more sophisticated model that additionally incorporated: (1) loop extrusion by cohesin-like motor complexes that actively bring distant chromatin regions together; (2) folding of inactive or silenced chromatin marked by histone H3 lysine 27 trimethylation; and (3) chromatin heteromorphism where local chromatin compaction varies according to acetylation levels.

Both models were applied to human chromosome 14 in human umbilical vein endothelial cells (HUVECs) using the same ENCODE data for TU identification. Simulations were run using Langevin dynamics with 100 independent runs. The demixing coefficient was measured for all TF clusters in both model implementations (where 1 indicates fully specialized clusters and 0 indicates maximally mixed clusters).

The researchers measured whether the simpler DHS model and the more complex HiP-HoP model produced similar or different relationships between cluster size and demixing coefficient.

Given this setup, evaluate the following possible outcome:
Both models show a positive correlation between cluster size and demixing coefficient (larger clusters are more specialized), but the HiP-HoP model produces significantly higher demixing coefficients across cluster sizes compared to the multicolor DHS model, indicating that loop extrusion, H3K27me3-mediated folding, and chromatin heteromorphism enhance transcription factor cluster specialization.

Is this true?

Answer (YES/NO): NO